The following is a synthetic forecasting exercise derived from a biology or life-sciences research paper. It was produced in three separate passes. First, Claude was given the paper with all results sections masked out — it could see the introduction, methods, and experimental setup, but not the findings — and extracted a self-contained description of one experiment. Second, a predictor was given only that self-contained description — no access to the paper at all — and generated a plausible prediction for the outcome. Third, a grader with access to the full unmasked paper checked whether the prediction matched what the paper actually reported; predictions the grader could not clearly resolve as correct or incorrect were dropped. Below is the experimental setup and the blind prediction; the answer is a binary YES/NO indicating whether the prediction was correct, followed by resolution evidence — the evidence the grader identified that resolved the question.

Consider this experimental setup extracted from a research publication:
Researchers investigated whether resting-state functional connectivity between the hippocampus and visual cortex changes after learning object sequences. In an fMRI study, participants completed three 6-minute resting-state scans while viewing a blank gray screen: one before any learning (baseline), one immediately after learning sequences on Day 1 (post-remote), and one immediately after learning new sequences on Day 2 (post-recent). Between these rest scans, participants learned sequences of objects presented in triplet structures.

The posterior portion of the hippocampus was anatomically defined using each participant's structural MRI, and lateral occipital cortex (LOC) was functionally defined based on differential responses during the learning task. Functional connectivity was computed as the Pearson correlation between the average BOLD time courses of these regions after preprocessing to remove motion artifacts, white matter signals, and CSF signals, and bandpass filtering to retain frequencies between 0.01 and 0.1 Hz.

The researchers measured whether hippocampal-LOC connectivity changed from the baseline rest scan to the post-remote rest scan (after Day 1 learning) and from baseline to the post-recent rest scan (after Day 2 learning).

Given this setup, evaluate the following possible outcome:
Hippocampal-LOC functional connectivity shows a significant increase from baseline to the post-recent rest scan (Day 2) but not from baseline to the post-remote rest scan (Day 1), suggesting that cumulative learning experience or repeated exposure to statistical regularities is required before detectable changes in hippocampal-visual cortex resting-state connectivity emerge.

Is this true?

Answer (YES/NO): NO